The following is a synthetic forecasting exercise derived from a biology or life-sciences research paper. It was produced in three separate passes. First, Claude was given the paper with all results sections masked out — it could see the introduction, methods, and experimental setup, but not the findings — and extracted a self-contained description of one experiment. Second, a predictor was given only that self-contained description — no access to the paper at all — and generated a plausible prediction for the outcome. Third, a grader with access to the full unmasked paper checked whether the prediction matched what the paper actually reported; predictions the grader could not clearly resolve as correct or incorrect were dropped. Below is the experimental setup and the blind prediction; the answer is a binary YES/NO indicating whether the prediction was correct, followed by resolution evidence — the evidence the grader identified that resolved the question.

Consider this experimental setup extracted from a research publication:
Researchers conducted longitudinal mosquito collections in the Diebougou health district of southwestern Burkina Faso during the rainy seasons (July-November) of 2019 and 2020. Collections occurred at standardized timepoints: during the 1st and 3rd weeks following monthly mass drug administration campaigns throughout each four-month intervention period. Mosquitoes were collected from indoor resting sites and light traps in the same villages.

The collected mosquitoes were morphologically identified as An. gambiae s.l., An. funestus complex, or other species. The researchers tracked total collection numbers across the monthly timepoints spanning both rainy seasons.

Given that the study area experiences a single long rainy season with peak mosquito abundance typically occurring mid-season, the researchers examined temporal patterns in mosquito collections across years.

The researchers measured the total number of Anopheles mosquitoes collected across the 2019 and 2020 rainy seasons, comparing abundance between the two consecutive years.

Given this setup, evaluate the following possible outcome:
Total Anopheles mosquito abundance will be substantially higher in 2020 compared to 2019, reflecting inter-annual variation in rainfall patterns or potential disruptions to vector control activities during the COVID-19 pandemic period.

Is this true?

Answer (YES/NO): NO